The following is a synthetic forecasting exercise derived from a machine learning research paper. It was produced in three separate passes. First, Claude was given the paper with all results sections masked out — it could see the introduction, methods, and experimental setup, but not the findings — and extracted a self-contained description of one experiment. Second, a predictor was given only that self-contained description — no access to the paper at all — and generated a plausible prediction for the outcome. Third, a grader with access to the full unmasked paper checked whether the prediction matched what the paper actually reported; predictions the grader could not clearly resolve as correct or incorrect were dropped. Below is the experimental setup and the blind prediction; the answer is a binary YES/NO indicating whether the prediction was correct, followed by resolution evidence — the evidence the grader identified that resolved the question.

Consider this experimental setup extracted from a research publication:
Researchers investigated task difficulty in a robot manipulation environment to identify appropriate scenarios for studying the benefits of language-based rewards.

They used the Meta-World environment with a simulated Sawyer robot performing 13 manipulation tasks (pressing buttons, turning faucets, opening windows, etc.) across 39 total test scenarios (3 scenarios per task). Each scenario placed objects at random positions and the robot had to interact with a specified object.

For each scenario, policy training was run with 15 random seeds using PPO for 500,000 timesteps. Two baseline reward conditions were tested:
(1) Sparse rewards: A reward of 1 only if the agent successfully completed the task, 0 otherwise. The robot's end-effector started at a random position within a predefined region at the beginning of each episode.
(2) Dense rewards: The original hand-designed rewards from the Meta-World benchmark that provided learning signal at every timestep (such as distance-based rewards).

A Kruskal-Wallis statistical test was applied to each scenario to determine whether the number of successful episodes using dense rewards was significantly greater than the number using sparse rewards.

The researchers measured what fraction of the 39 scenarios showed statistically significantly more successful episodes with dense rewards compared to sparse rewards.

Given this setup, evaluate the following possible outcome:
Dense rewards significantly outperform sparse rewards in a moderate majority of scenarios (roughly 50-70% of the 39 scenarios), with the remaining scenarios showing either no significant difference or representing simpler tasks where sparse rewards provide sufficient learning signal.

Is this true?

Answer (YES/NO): NO